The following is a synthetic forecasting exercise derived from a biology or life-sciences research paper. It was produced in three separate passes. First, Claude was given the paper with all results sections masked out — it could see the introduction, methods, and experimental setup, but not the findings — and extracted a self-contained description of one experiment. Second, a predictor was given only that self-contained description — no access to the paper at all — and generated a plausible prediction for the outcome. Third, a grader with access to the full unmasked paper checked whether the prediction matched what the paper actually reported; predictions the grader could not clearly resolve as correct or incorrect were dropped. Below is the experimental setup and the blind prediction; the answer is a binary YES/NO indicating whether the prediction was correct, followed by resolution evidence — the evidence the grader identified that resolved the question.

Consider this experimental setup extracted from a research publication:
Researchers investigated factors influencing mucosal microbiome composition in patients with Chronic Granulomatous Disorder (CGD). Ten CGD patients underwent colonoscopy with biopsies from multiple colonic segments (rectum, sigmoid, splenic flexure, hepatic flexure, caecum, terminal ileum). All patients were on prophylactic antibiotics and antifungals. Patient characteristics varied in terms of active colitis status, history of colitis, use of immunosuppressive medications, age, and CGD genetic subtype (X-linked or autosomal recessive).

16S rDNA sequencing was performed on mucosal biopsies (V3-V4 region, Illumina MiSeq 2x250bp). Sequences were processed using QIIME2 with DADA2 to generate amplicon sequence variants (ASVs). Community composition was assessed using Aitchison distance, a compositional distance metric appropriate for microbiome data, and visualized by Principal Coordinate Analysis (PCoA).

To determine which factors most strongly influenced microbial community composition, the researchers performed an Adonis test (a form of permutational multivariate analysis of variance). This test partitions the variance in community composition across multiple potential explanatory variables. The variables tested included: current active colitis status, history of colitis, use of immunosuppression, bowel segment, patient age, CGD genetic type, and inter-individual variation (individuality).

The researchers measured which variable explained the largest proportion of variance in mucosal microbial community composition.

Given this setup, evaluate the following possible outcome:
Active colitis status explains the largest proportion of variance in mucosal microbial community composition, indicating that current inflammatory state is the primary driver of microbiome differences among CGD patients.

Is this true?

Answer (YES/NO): NO